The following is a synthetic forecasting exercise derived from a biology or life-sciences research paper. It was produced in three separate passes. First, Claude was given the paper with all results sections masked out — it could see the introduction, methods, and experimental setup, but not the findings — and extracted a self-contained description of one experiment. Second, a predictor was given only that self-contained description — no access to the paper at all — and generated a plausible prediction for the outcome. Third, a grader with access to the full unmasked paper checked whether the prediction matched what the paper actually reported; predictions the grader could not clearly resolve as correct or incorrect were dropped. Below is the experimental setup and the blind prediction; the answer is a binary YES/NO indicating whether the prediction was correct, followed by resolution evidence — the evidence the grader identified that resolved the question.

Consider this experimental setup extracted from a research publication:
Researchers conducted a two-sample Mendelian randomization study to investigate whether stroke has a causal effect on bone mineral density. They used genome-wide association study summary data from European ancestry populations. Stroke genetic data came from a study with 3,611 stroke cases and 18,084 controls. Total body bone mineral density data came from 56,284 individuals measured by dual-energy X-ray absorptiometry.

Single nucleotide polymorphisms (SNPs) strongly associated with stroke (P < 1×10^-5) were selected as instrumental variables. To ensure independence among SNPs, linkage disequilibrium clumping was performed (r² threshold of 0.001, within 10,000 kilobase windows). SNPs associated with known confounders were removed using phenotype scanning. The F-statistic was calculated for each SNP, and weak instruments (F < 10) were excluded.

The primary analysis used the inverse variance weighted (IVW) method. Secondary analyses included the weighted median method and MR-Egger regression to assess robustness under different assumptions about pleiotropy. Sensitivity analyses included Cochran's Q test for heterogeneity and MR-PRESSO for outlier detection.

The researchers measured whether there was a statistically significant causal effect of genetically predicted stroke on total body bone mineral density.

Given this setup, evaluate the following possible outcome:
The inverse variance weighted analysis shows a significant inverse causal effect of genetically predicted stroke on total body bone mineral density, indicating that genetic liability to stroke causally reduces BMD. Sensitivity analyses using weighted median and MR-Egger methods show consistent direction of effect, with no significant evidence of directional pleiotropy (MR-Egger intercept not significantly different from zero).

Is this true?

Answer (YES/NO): NO